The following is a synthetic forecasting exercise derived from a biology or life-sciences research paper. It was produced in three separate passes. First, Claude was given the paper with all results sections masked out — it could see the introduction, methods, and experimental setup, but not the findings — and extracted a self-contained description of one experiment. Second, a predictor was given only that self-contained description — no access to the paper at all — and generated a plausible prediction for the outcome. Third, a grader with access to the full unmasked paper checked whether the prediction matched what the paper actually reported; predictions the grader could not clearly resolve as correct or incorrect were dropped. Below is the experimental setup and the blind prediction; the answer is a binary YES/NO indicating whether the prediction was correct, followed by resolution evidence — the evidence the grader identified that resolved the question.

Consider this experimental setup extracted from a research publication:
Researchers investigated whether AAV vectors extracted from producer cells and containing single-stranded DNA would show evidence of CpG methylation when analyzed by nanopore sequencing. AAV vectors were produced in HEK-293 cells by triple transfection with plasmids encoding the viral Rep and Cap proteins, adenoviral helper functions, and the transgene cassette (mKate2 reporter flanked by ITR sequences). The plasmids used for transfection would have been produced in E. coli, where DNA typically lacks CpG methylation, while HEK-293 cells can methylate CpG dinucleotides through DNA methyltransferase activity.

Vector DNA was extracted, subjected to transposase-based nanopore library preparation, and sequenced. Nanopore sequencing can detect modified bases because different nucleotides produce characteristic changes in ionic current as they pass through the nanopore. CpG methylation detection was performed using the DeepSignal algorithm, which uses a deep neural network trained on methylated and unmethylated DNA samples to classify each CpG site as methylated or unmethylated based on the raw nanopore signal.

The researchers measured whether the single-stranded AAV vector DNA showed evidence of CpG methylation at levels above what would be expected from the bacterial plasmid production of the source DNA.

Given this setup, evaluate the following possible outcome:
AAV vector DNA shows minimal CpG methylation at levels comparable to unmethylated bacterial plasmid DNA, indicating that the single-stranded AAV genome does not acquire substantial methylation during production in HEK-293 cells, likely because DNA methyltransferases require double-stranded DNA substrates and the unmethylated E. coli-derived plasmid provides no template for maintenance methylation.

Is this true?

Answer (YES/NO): YES